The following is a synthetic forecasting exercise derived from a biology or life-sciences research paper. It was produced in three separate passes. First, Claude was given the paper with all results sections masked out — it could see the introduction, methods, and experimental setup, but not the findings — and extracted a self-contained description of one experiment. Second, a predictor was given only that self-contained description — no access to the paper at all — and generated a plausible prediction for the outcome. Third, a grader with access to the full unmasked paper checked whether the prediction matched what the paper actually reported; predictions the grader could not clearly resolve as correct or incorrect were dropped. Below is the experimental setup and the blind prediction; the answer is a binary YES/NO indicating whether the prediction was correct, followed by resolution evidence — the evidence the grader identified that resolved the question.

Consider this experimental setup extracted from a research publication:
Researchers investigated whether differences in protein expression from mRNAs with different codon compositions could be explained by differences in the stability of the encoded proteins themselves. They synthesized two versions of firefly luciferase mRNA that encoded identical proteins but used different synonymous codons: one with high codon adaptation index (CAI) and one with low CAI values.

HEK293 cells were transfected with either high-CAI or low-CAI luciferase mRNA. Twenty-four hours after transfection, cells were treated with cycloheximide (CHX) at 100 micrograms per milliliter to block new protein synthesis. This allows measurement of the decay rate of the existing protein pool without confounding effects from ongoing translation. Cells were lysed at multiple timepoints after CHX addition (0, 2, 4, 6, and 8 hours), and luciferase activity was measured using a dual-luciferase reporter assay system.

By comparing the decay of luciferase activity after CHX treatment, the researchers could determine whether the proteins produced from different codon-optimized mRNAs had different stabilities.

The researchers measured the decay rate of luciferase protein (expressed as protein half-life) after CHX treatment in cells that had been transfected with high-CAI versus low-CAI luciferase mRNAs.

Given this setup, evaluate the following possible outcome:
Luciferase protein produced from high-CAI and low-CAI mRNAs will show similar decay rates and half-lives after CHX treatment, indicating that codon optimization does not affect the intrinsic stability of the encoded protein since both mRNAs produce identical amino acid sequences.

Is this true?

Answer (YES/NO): YES